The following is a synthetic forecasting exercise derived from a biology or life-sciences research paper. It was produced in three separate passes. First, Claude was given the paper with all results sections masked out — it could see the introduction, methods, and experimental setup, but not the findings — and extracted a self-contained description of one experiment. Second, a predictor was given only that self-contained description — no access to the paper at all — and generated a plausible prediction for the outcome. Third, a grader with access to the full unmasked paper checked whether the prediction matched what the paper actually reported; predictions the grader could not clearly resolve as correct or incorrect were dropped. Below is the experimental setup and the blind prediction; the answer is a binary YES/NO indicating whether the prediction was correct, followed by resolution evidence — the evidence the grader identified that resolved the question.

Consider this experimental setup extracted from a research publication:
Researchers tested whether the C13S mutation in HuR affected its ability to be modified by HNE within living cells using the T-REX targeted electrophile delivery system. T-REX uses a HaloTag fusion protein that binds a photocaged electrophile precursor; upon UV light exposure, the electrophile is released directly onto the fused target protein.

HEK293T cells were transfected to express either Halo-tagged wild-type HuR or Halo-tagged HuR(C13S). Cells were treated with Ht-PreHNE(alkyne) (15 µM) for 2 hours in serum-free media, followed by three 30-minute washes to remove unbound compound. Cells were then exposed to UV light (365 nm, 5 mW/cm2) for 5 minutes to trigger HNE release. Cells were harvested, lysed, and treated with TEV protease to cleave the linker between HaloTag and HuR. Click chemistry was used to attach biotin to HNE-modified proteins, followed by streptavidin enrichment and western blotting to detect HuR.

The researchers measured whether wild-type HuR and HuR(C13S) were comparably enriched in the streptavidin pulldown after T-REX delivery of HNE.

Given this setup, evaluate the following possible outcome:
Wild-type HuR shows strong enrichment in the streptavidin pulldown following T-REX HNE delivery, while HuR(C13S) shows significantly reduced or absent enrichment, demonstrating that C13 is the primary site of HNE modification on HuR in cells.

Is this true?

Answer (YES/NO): YES